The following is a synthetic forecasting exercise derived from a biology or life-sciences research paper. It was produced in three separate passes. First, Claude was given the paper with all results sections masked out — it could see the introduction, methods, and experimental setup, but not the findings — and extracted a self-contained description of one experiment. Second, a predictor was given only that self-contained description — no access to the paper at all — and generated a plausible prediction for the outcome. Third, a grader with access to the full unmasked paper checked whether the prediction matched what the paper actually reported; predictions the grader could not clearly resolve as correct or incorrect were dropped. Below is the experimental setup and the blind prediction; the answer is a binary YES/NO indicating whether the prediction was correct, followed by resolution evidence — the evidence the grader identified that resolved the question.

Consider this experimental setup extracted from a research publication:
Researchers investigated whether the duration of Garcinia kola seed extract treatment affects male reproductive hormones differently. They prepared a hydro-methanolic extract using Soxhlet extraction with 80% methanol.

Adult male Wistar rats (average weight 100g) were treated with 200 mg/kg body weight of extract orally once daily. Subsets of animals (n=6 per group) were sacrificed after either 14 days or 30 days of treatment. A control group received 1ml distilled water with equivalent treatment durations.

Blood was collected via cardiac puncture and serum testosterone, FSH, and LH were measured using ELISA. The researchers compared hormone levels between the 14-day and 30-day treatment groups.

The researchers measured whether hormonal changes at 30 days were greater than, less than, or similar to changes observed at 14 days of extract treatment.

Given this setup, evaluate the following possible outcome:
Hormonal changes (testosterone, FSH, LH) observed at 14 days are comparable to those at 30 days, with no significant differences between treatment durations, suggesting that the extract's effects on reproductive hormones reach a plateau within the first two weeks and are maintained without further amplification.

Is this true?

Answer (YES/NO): NO